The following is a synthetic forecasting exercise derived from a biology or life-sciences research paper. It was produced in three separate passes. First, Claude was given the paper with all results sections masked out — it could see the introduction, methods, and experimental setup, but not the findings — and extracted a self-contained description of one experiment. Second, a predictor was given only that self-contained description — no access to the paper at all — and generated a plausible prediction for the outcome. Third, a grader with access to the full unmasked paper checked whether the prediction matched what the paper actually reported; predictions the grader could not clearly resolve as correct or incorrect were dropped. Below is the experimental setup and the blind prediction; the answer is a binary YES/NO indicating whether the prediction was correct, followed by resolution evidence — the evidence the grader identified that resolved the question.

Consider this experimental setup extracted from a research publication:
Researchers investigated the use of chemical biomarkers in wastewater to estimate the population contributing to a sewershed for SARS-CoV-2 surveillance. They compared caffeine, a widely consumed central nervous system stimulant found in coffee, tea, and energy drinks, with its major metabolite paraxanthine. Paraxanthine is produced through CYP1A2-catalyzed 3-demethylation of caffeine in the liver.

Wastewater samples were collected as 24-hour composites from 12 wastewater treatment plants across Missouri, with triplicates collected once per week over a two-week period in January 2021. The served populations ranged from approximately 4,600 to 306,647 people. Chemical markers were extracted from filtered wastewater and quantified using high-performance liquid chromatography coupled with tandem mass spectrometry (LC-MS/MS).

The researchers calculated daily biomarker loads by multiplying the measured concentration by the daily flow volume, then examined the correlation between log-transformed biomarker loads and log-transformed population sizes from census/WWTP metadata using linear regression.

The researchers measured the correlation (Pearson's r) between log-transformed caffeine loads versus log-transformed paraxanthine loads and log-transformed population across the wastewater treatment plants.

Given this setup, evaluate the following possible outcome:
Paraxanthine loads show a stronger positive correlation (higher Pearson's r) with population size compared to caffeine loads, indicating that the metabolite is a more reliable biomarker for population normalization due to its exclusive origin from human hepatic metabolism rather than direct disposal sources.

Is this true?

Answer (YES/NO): NO